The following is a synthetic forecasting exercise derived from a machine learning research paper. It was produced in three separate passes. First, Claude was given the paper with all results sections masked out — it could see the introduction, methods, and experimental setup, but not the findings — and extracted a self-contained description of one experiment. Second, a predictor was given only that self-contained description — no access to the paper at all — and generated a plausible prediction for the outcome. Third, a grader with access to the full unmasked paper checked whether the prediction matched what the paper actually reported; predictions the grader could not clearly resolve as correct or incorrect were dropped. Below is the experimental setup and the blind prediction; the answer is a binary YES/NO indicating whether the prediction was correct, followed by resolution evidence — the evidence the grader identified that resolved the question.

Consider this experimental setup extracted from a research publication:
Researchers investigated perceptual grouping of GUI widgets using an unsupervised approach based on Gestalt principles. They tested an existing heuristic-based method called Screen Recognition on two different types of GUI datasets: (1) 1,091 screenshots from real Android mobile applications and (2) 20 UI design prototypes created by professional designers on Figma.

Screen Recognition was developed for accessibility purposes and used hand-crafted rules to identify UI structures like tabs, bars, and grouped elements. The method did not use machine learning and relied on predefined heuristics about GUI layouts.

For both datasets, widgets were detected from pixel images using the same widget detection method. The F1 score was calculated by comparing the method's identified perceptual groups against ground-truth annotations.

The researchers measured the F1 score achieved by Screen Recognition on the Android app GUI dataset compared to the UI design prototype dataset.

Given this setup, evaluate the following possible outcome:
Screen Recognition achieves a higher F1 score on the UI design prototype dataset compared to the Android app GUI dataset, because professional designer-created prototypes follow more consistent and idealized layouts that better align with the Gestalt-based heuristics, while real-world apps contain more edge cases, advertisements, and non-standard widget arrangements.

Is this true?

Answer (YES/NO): YES